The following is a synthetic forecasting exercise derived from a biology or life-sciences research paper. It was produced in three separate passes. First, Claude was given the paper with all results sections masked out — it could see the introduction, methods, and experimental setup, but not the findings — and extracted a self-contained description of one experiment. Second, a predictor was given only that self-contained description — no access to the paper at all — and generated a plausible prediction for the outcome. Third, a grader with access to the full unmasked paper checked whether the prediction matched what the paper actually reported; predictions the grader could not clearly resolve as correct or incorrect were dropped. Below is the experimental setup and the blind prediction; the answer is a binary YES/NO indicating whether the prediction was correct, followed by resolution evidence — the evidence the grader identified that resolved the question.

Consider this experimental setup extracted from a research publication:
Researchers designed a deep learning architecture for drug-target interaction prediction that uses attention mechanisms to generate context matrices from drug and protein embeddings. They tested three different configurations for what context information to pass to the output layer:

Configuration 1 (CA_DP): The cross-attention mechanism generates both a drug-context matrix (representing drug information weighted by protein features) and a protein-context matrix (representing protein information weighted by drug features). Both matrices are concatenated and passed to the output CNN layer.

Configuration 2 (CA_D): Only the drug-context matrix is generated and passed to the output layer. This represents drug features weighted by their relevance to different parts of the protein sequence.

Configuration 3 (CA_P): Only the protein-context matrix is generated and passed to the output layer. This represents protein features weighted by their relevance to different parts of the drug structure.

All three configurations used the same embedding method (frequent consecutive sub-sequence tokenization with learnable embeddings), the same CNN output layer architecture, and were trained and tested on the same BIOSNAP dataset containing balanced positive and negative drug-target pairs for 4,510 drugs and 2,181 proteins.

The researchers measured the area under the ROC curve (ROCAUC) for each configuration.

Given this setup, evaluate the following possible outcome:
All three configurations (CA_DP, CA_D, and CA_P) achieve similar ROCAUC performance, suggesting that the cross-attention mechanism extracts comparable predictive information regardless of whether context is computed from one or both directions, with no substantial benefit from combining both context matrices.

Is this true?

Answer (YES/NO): NO